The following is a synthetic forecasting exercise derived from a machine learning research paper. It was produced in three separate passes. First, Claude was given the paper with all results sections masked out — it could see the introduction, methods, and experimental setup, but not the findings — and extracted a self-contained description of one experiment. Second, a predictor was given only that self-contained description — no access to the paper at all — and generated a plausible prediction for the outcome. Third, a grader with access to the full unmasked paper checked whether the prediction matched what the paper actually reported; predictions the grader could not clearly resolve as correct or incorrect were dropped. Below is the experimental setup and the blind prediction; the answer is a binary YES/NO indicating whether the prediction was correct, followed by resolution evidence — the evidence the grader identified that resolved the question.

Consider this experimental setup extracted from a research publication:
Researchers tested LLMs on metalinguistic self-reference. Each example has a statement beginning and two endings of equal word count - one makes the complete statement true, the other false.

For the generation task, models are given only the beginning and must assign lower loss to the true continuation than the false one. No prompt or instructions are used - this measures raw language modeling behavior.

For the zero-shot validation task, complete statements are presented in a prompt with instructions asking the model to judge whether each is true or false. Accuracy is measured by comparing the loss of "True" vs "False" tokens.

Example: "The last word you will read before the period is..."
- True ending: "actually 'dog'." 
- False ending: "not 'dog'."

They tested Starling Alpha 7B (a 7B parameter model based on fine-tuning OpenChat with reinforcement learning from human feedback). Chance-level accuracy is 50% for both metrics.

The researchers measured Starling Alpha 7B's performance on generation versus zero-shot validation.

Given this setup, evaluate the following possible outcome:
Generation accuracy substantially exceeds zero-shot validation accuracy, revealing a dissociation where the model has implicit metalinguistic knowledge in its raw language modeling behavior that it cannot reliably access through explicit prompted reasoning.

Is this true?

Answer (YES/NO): NO